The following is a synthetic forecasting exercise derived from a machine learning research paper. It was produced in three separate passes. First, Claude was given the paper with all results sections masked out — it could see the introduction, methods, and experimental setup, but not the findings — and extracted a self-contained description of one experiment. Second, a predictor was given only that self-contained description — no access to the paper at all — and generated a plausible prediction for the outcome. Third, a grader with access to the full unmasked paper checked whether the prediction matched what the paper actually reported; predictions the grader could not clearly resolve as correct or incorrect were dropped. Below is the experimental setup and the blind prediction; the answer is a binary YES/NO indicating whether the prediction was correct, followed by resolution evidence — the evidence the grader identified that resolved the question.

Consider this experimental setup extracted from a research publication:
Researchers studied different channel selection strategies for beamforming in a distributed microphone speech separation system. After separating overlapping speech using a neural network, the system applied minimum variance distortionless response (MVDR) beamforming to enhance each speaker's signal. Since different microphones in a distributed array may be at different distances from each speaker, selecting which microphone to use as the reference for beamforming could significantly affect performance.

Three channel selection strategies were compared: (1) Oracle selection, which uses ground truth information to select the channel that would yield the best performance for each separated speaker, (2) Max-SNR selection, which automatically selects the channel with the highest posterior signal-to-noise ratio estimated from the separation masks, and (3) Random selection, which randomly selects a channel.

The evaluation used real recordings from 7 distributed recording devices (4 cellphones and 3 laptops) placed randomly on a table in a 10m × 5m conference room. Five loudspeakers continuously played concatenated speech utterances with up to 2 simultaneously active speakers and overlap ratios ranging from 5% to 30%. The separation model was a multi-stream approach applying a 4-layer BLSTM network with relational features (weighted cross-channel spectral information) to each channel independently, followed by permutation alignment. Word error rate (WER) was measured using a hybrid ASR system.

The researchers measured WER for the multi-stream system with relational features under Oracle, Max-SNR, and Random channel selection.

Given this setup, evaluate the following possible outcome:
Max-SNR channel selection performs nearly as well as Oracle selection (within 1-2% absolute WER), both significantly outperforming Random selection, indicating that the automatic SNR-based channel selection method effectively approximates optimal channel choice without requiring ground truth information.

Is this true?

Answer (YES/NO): NO